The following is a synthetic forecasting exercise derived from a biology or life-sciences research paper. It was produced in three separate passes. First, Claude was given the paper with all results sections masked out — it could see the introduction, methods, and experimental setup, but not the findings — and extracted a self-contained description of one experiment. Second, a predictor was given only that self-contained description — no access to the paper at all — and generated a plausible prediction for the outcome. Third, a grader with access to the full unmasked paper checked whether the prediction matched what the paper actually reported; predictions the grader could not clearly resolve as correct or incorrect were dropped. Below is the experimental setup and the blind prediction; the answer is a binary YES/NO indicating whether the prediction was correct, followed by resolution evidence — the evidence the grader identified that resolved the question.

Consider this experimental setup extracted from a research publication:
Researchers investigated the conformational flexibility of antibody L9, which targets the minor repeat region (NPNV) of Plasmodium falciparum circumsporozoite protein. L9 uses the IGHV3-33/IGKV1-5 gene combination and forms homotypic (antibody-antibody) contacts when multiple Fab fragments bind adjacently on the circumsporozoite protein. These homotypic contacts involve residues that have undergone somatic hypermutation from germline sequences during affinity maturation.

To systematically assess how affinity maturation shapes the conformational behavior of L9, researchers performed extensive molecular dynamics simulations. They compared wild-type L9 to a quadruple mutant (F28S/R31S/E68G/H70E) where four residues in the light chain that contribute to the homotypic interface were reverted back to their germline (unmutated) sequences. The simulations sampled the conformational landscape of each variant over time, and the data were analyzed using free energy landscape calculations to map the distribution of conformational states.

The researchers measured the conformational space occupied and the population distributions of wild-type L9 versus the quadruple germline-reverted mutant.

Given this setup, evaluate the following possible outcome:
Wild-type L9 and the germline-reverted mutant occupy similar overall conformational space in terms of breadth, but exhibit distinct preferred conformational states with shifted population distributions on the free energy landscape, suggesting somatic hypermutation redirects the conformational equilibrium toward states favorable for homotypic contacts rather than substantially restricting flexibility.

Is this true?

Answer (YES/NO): NO